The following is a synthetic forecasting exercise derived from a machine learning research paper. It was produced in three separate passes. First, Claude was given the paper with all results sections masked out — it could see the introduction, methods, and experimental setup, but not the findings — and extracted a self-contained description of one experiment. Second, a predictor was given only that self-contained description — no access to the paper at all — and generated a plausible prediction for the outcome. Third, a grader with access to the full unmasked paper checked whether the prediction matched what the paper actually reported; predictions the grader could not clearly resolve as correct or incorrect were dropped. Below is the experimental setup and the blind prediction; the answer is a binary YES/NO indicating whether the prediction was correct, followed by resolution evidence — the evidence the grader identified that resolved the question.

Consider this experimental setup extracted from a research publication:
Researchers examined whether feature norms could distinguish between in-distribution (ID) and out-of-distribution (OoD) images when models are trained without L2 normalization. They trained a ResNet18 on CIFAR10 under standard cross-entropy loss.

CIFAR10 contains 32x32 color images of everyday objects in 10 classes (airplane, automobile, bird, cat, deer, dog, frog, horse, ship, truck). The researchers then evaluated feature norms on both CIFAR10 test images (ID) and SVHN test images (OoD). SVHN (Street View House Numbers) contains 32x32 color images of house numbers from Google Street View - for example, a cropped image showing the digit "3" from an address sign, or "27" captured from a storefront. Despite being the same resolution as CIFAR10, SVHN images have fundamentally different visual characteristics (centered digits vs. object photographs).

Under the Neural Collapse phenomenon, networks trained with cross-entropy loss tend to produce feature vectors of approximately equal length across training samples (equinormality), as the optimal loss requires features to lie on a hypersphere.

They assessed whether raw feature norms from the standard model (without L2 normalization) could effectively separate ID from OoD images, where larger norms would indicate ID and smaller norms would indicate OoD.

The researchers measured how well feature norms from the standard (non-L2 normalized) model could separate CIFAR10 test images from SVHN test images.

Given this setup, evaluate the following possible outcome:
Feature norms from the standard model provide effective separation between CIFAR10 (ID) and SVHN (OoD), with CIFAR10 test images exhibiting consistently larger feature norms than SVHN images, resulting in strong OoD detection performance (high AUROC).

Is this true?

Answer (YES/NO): NO